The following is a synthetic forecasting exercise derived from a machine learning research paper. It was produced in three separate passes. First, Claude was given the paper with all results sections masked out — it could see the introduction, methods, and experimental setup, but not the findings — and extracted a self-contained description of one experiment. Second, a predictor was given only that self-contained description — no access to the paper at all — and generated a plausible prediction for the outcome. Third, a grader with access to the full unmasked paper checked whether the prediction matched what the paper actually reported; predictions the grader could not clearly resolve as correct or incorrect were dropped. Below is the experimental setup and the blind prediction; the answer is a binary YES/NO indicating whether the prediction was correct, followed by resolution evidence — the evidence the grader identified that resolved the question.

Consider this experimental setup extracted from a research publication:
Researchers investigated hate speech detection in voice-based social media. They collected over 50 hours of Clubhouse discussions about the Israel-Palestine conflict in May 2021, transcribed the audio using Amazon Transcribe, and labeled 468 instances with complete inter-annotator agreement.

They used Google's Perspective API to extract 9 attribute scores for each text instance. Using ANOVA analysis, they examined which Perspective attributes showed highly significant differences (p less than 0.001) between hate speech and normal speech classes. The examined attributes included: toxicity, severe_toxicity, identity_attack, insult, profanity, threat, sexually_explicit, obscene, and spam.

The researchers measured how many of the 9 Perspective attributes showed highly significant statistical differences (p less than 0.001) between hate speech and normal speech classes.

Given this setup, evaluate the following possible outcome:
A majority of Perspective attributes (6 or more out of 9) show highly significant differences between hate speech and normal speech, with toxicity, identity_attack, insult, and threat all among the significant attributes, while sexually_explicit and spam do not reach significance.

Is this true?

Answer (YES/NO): NO